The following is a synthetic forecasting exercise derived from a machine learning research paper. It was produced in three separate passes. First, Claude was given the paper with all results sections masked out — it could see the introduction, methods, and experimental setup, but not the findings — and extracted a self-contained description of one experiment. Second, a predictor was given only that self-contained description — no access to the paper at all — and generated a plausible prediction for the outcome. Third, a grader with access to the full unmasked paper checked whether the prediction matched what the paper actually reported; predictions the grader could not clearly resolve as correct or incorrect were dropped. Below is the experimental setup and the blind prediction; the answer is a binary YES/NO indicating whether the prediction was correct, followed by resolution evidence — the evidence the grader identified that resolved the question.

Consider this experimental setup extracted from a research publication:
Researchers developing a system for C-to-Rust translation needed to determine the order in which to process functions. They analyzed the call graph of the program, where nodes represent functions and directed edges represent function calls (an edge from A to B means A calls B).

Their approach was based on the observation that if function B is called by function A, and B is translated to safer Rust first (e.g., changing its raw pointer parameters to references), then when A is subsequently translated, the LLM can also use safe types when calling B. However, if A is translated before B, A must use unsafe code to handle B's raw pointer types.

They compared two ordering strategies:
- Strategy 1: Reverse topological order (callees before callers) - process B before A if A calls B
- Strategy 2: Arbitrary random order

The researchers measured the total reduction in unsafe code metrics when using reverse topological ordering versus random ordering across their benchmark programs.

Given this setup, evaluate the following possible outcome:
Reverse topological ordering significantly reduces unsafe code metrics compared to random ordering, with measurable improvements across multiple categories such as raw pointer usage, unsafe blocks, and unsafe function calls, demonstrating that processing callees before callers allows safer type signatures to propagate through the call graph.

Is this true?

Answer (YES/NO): NO